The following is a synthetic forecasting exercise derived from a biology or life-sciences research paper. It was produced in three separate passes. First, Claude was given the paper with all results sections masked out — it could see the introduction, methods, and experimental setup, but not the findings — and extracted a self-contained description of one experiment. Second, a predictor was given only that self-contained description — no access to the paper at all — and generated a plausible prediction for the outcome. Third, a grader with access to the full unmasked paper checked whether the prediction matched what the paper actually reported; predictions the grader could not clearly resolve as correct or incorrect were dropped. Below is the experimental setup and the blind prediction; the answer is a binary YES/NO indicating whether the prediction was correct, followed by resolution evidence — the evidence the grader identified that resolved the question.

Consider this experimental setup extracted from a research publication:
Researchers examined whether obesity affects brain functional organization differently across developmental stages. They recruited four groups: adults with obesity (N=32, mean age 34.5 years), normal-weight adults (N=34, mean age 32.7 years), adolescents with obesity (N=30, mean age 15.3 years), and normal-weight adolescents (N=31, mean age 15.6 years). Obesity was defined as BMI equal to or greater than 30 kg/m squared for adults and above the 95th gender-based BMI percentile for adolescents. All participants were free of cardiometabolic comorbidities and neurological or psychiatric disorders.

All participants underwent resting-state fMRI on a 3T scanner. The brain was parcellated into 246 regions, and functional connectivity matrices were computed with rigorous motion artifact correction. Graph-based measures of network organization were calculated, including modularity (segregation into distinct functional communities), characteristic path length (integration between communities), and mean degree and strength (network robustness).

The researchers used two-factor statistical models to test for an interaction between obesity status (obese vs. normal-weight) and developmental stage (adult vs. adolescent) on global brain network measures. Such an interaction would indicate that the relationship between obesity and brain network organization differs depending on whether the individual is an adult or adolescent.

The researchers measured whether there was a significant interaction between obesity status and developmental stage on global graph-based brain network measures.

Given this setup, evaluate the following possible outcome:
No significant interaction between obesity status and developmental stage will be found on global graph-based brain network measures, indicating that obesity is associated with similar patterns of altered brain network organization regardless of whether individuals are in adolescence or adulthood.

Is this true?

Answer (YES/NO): YES